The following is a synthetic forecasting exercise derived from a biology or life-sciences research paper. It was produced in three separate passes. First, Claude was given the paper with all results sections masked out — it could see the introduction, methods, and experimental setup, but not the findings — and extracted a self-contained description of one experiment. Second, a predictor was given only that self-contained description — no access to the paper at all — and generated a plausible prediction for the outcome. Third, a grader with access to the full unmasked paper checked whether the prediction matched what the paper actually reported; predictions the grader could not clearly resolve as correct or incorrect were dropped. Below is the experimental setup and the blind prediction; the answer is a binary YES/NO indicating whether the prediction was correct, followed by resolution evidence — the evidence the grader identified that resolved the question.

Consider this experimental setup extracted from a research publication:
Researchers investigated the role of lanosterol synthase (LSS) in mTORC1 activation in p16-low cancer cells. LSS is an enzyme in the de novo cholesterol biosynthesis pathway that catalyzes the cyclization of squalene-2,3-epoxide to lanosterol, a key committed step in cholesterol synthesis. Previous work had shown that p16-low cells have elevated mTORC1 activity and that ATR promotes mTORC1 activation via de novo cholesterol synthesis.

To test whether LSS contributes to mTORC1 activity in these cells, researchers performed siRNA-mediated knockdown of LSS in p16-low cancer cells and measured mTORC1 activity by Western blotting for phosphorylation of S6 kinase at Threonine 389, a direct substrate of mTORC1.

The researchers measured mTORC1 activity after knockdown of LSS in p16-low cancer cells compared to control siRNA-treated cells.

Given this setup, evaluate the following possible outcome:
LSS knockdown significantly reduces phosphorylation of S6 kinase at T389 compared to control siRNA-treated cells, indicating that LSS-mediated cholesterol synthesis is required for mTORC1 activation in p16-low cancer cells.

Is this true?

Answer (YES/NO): YES